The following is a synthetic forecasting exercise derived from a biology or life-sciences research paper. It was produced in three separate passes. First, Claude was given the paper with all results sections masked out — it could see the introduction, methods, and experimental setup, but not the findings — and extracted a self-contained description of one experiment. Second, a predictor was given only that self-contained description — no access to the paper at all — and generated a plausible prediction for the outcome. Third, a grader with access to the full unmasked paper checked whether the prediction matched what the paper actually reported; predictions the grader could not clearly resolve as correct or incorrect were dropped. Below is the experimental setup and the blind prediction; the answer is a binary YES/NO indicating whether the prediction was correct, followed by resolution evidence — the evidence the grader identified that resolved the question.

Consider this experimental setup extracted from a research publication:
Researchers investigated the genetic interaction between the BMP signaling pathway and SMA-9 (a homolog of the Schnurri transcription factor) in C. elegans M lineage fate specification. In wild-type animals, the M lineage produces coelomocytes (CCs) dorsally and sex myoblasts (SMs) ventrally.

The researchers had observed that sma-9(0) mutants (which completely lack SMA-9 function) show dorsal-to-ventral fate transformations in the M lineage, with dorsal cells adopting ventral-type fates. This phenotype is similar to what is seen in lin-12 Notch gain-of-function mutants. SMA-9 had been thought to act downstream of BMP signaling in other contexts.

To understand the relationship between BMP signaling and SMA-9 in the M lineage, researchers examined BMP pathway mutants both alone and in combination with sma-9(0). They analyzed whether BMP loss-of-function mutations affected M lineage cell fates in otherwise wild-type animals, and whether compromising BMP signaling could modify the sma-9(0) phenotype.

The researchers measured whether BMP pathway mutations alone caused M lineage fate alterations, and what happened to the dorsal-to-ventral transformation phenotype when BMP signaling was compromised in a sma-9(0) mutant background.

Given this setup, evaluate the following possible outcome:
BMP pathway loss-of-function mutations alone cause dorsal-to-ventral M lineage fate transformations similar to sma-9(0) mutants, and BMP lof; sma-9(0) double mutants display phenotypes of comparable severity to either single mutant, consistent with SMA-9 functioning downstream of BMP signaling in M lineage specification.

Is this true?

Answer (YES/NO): NO